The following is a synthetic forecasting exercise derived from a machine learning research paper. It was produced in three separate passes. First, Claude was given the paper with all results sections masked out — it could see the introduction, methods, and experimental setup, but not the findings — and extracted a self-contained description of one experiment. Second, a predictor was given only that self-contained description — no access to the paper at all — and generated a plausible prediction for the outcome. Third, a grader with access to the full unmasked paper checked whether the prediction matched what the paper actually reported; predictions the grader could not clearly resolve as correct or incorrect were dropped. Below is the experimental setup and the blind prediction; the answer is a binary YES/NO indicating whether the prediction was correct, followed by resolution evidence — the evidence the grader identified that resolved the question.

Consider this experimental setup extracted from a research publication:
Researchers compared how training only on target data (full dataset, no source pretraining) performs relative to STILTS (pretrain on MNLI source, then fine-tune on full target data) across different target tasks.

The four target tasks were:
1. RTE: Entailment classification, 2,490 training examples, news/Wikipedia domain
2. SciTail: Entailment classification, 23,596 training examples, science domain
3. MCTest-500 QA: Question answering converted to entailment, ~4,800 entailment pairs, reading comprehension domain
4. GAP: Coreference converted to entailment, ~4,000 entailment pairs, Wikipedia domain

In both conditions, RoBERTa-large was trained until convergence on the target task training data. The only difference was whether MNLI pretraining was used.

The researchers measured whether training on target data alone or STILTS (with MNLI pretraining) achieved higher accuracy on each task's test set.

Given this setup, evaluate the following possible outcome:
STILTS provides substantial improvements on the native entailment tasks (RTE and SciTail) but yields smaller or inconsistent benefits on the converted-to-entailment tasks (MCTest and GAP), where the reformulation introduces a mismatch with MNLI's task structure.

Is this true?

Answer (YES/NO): NO